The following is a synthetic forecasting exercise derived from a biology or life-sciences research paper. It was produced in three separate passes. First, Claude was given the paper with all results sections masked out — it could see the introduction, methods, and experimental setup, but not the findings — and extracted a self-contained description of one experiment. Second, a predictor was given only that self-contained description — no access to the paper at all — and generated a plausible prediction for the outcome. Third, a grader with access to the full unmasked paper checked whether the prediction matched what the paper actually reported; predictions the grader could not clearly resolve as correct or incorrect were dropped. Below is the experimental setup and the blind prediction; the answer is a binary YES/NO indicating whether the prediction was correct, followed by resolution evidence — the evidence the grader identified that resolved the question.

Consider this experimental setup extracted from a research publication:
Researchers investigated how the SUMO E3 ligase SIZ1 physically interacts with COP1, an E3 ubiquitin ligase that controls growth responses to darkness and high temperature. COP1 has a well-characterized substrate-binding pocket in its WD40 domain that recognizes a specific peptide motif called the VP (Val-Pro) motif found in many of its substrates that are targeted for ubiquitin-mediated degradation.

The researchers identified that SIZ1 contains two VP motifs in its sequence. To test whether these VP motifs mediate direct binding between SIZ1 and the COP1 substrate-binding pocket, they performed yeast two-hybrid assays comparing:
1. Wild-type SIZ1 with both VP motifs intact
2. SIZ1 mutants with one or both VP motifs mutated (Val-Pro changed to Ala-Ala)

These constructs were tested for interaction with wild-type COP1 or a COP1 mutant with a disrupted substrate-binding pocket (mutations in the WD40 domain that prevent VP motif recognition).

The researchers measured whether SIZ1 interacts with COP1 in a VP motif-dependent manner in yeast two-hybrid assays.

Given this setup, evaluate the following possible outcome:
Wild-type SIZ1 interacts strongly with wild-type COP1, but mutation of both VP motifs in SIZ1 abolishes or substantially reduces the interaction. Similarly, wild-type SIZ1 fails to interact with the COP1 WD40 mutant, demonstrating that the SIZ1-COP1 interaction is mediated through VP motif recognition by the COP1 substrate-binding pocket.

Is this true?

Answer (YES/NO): YES